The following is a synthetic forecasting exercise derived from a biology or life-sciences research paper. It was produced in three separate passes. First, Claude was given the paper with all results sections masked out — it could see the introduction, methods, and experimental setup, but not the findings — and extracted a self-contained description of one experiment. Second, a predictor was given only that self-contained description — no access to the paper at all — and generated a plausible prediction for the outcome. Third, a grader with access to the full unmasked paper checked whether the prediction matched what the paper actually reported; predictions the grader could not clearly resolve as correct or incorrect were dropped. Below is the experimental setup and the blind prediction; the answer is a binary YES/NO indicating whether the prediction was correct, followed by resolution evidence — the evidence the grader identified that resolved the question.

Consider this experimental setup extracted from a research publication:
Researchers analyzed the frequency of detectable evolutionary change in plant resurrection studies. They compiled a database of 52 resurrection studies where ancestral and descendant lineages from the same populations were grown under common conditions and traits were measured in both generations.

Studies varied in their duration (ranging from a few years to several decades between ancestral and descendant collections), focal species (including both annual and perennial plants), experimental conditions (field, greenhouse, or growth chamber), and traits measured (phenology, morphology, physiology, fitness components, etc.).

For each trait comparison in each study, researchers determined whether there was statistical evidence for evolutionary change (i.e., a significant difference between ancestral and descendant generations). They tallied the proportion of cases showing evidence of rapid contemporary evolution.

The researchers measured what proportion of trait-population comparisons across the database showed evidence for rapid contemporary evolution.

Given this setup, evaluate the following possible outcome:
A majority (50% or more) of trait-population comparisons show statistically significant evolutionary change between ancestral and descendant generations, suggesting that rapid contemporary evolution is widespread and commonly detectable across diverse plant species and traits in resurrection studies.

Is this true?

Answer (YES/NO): YES